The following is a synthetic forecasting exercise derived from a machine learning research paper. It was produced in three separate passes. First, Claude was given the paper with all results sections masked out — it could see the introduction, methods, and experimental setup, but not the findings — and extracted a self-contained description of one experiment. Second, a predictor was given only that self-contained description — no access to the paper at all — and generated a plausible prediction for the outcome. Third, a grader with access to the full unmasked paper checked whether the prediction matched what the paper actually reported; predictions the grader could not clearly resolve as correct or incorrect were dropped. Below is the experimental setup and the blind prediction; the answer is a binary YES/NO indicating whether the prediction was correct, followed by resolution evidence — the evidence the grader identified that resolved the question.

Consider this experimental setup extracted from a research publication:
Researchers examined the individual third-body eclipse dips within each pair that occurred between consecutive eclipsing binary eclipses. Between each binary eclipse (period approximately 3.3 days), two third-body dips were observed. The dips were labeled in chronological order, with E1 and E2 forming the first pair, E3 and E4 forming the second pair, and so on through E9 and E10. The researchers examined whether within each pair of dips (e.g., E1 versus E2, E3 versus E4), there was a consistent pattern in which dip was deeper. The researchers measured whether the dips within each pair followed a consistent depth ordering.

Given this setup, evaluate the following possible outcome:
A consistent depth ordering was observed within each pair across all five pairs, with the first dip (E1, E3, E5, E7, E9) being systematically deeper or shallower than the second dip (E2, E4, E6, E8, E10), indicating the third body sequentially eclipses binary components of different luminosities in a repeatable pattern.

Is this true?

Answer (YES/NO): YES